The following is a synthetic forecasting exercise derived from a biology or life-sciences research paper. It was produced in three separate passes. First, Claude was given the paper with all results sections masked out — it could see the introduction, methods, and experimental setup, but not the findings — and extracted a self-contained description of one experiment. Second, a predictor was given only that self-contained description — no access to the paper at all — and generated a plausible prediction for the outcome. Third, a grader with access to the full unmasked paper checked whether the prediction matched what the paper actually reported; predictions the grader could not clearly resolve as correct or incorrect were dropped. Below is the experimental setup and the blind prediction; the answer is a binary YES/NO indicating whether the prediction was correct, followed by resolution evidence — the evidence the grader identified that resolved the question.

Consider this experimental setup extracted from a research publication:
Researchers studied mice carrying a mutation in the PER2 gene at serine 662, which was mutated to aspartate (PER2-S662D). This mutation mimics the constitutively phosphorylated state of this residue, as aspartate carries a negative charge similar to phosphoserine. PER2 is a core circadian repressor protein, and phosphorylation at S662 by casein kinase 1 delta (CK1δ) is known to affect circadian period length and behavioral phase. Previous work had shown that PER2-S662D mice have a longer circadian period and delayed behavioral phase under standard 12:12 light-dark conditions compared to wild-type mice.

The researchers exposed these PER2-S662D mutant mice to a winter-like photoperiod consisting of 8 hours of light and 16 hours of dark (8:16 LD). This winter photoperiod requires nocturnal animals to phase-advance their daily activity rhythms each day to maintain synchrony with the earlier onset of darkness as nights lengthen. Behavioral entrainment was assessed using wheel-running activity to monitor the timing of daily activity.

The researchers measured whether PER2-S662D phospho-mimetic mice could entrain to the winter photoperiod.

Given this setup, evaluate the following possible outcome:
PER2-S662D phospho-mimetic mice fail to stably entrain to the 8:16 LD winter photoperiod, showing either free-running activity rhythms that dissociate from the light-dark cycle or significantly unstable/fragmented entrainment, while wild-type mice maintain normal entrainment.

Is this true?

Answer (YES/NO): NO